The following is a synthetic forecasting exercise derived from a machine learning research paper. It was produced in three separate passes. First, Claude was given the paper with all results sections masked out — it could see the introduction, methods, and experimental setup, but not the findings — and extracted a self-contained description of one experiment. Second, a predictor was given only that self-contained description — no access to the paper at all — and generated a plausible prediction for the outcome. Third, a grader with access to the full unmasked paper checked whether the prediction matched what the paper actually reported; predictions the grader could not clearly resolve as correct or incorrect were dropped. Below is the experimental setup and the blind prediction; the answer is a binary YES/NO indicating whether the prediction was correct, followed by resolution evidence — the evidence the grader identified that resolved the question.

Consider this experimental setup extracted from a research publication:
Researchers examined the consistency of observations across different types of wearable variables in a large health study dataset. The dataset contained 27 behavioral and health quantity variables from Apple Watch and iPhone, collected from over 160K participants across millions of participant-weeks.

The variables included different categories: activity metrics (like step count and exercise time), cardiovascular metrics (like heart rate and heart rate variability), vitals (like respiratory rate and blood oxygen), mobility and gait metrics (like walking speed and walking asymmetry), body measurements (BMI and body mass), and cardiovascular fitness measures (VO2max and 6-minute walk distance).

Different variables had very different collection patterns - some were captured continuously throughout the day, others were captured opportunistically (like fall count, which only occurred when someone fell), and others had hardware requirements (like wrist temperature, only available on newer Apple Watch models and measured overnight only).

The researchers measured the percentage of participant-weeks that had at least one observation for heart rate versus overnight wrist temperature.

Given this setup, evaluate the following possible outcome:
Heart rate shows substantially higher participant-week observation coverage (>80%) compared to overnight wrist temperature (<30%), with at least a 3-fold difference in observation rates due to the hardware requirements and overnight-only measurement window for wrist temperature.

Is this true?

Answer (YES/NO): YES